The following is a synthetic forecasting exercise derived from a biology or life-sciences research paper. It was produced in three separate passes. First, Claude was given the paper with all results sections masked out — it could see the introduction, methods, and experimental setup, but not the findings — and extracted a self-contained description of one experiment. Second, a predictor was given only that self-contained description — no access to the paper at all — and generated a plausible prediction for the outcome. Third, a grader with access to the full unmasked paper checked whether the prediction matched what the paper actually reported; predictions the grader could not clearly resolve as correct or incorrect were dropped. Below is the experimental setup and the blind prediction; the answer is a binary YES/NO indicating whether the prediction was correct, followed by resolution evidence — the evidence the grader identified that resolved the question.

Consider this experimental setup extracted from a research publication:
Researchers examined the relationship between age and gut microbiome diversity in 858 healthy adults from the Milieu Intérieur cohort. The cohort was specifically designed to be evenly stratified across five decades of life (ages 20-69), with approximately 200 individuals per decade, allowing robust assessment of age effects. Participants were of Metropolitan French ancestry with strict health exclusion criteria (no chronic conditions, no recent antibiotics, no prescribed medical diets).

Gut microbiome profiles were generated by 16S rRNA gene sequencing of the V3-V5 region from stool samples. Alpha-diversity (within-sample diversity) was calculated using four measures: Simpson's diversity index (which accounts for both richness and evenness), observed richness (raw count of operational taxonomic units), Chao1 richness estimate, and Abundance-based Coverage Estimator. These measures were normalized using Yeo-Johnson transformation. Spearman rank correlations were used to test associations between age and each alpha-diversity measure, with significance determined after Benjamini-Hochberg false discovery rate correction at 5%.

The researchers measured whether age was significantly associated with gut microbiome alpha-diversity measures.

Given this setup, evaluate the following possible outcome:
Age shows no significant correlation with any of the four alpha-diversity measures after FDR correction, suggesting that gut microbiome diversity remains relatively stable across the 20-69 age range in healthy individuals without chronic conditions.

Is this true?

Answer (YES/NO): NO